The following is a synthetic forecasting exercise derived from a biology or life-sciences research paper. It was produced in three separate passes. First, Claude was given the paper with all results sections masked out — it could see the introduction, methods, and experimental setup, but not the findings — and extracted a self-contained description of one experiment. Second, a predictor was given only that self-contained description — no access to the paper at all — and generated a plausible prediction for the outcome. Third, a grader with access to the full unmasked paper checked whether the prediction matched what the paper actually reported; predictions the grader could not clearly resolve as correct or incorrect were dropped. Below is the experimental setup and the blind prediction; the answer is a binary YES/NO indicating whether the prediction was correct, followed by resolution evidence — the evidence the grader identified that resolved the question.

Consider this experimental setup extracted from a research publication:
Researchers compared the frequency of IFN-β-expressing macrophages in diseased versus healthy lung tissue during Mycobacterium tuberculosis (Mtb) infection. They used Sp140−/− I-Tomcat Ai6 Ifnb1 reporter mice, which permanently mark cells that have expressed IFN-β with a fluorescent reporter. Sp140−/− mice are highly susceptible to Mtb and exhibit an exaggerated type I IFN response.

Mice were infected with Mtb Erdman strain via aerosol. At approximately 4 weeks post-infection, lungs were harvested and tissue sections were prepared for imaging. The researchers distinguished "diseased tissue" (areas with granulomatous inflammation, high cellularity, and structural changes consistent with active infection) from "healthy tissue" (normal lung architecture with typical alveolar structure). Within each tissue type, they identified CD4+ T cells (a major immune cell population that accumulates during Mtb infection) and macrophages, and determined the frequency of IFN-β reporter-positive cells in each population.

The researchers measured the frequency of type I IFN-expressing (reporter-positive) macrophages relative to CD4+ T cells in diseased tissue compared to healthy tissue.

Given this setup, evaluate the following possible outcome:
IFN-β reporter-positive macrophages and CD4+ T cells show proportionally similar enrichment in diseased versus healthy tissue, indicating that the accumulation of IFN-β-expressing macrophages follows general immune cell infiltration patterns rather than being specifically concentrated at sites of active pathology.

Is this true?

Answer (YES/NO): NO